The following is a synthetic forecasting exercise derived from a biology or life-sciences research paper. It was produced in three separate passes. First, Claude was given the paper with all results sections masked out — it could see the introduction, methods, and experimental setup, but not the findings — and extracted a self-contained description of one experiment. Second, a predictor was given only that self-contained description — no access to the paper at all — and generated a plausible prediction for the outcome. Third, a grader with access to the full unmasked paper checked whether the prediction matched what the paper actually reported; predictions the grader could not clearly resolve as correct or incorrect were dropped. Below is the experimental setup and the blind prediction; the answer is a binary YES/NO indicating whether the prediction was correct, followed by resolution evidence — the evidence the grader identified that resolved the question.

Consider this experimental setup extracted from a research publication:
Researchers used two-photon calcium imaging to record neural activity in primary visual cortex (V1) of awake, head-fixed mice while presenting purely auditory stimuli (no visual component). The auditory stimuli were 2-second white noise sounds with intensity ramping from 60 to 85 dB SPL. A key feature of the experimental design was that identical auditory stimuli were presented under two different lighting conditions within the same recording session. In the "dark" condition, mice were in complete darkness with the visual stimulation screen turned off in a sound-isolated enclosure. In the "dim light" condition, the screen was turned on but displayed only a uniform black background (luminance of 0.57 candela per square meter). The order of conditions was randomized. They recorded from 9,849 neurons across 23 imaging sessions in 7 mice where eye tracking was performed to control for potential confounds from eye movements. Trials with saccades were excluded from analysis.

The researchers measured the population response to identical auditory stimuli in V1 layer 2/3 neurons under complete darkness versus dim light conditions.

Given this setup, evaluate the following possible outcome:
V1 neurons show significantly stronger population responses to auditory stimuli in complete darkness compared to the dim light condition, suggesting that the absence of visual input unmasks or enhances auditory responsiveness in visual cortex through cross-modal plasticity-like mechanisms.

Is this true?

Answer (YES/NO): NO